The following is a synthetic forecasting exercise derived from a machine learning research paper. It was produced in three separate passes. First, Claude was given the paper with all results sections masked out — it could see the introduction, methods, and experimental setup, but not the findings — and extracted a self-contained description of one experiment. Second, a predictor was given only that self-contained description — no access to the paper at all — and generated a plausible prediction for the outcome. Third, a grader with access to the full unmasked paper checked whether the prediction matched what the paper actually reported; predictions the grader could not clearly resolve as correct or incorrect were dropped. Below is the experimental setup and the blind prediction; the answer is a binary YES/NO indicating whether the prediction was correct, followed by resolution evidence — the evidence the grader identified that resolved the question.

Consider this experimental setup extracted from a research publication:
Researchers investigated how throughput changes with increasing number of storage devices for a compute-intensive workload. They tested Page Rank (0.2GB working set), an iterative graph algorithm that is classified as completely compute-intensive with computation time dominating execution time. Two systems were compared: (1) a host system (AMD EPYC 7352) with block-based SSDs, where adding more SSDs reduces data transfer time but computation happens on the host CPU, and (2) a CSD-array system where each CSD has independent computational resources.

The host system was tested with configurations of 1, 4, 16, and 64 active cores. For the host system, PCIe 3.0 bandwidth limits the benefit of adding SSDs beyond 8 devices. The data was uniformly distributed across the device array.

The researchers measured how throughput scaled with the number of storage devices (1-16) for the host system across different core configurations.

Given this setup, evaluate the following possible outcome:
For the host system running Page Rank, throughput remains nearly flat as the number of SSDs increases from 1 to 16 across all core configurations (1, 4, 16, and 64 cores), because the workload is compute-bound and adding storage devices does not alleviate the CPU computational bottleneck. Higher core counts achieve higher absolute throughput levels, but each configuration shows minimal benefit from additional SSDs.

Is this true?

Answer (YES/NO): NO